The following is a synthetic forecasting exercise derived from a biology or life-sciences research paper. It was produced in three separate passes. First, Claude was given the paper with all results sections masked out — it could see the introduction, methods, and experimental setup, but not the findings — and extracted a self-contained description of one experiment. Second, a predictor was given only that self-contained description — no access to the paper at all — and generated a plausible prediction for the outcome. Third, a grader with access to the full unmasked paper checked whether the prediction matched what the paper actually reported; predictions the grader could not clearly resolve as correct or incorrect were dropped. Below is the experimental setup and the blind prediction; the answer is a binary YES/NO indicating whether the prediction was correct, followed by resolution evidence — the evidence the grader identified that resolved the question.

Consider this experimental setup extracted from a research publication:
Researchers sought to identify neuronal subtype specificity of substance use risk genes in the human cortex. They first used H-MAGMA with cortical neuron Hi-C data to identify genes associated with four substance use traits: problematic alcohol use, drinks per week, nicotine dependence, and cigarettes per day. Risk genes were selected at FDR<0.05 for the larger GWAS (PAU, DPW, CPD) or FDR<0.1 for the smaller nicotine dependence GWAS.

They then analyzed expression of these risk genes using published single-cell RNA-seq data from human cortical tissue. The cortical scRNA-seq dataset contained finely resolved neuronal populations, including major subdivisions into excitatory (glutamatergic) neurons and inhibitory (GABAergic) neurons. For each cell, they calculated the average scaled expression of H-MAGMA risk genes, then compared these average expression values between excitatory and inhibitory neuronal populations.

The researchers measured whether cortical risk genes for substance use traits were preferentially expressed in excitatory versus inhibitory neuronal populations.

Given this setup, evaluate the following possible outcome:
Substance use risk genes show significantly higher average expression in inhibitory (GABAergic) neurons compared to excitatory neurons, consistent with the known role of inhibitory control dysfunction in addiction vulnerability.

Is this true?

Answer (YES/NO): NO